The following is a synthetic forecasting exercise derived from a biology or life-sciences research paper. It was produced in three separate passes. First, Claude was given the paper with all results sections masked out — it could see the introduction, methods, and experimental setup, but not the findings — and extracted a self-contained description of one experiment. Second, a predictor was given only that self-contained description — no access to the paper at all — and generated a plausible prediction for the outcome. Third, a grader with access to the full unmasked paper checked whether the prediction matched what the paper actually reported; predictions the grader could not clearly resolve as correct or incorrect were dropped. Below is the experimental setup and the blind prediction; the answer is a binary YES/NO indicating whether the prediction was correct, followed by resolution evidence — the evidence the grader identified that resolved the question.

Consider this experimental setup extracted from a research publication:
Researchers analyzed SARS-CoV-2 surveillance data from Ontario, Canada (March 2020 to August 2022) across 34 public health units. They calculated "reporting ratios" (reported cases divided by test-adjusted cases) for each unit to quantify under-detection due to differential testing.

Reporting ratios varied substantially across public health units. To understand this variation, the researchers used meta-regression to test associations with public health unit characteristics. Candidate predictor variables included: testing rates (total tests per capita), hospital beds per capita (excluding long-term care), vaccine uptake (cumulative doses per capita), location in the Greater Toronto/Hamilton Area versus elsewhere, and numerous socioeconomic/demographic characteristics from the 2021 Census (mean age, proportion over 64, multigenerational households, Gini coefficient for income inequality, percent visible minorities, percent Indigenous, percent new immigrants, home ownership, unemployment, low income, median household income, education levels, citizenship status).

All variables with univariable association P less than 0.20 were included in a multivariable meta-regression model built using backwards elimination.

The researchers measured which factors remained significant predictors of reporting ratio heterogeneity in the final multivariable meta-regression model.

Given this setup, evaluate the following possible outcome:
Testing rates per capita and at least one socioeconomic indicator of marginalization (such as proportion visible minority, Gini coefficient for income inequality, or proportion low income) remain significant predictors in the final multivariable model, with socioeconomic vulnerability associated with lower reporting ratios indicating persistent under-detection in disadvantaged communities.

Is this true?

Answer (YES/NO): NO